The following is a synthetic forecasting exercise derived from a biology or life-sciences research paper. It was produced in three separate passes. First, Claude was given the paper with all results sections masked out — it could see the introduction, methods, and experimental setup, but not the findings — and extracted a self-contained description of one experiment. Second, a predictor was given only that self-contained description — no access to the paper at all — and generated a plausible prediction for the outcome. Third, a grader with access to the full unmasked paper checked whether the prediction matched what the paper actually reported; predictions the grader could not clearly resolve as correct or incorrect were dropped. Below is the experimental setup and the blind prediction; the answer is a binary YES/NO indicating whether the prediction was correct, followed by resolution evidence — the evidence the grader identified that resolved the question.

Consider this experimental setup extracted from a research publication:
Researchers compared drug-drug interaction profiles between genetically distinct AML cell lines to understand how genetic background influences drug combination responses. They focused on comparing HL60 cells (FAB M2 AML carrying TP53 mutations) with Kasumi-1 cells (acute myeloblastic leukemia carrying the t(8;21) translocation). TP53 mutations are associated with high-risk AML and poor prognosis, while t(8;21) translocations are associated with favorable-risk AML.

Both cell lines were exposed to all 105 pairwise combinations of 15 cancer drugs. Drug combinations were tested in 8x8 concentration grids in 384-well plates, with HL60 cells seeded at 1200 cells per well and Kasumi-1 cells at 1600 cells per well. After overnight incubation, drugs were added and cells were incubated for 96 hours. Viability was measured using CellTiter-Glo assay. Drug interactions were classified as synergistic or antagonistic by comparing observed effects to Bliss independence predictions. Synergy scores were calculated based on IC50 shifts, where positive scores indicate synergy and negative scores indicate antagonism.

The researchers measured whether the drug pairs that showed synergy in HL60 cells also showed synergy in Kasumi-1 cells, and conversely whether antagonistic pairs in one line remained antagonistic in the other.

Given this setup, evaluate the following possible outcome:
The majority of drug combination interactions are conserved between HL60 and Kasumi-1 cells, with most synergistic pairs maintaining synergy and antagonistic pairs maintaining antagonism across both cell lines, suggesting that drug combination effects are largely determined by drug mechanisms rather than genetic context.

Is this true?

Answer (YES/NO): NO